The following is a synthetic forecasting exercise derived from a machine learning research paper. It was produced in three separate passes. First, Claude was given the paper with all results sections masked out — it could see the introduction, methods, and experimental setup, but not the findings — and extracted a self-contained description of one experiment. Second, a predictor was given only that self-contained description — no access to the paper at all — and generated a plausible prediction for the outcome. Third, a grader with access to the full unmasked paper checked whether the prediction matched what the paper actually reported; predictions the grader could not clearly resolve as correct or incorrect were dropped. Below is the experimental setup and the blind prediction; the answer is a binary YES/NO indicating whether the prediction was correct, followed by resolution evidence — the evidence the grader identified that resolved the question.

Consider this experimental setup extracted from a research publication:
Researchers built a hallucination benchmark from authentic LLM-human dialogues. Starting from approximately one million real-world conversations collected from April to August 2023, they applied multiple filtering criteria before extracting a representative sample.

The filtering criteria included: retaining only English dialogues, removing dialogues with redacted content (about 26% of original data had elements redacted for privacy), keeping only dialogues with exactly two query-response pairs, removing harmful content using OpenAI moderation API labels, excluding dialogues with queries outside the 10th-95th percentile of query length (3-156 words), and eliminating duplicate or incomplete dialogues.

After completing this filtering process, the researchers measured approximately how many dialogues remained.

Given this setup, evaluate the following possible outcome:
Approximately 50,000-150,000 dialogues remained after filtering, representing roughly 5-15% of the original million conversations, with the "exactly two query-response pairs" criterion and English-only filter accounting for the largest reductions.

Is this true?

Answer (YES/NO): NO